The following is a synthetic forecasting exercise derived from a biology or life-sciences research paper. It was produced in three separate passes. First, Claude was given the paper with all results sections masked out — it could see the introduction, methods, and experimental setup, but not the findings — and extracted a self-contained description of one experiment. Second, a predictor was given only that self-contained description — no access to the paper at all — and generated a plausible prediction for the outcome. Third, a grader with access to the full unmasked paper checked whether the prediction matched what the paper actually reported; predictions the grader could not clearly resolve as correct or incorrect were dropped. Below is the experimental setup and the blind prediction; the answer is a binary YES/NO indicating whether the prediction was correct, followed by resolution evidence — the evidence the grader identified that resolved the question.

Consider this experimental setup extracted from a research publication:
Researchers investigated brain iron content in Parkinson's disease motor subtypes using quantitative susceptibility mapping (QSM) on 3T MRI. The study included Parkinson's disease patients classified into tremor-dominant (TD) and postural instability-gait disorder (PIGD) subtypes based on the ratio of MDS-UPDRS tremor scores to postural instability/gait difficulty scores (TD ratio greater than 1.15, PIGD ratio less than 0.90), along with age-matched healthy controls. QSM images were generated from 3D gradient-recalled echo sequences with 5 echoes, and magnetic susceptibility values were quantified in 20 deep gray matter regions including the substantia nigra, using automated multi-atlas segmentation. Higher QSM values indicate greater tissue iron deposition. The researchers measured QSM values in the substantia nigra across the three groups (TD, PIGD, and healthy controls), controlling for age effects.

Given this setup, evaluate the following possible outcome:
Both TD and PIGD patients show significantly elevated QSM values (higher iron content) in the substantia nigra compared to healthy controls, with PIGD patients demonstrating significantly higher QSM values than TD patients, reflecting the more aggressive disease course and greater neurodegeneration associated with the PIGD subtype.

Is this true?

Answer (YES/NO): NO